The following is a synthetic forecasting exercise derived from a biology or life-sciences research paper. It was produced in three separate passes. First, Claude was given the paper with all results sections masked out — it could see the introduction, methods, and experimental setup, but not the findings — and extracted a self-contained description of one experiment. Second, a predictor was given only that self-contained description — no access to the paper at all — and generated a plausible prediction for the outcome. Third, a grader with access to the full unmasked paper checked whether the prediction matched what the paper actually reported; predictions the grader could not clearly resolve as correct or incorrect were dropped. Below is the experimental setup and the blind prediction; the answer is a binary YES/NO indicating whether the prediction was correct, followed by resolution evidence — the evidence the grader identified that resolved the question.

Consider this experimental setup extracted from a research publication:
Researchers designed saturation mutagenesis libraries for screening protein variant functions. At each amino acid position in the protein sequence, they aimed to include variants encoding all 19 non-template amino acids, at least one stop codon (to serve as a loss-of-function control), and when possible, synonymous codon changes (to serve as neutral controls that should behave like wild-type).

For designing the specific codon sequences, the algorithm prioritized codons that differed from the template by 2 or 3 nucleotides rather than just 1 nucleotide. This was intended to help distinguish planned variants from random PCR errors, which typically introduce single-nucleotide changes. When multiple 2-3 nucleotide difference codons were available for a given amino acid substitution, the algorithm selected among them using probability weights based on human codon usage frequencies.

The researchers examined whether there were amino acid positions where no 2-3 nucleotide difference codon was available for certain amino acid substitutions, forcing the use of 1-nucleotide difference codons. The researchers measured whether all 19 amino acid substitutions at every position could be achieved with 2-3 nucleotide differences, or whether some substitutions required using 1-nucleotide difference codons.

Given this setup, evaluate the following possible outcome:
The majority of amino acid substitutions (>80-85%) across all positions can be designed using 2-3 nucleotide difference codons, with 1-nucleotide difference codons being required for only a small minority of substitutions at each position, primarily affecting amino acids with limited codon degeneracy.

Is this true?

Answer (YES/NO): YES